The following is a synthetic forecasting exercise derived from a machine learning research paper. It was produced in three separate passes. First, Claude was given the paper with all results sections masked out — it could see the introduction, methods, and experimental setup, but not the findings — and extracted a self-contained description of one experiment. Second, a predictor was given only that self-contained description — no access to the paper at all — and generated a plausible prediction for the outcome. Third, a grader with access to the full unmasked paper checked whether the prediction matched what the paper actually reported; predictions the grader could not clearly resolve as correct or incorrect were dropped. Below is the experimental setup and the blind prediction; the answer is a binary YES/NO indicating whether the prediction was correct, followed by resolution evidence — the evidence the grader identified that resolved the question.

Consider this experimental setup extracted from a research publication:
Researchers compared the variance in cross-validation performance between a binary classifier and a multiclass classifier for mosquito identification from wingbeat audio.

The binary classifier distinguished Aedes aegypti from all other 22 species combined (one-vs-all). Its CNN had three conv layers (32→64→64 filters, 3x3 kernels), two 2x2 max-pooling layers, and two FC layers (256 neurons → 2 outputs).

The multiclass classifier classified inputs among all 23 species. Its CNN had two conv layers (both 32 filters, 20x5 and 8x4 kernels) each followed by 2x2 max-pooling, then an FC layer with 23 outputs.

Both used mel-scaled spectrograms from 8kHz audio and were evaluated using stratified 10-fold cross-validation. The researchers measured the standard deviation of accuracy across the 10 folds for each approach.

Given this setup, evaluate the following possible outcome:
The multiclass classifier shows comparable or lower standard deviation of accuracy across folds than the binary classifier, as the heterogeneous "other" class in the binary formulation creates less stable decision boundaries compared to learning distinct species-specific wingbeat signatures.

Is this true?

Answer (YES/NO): NO